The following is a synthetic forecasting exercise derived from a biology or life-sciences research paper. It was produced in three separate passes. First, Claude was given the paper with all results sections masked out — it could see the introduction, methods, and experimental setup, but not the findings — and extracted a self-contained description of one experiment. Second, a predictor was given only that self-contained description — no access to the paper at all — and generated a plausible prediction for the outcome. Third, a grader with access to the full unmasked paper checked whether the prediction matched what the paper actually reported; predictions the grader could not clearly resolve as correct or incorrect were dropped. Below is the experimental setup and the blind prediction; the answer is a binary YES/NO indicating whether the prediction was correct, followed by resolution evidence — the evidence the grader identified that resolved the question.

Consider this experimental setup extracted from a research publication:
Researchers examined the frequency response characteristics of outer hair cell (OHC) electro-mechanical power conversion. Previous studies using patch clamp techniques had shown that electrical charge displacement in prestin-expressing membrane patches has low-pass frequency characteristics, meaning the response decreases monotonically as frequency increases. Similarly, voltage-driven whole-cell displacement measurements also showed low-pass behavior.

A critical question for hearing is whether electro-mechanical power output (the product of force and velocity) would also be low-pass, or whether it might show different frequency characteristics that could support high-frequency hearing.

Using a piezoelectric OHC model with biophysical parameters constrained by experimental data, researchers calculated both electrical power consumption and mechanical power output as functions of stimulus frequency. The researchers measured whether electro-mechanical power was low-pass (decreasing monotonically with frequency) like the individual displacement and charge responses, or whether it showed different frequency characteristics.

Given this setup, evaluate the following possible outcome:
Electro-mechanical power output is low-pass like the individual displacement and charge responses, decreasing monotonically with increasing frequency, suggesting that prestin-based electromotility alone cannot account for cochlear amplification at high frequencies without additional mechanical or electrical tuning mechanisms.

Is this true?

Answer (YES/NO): NO